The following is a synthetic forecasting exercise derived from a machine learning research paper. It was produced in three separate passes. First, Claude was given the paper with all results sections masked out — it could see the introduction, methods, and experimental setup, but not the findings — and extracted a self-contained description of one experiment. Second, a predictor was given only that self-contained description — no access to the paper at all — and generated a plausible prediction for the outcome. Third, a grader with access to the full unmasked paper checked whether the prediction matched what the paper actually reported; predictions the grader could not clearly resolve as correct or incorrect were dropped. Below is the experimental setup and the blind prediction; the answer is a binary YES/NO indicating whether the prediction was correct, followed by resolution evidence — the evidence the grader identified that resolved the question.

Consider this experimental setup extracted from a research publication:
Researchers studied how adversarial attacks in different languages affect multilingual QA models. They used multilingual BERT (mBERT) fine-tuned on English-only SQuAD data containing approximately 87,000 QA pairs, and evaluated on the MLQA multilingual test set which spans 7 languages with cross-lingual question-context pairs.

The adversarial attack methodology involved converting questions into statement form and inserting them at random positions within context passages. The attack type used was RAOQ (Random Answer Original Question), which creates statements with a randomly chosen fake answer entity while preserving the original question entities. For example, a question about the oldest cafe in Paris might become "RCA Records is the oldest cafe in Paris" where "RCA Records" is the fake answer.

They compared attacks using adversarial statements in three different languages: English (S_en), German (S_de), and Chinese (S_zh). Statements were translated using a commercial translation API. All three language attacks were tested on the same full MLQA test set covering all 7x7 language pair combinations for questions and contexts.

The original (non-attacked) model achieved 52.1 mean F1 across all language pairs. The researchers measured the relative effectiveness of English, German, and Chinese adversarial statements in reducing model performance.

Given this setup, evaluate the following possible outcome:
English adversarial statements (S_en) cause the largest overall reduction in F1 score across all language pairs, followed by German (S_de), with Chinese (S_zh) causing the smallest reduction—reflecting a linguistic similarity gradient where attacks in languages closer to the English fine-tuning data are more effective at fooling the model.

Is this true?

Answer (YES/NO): YES